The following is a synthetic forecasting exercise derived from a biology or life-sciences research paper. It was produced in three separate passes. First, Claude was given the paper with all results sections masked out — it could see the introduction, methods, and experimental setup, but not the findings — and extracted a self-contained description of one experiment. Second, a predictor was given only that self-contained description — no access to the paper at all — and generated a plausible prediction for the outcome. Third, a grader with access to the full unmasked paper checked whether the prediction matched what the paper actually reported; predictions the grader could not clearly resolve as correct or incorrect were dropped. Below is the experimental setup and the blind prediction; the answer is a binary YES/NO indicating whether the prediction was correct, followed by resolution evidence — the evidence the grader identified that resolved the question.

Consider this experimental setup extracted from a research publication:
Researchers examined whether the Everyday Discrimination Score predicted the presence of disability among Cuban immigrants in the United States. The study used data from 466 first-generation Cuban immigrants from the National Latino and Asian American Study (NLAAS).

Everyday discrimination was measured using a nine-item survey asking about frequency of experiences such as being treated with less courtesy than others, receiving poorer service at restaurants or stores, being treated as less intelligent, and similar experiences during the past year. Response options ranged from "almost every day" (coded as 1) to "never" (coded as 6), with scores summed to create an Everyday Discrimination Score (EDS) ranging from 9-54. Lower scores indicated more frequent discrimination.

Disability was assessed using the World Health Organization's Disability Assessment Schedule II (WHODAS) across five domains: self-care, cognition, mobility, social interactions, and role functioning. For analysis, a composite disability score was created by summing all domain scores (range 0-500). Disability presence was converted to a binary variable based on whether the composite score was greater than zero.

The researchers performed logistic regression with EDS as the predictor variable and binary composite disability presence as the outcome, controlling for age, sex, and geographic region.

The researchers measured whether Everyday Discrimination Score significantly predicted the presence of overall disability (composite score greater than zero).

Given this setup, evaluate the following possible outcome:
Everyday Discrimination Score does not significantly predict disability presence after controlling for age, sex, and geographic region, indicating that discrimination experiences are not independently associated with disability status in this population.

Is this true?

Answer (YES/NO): YES